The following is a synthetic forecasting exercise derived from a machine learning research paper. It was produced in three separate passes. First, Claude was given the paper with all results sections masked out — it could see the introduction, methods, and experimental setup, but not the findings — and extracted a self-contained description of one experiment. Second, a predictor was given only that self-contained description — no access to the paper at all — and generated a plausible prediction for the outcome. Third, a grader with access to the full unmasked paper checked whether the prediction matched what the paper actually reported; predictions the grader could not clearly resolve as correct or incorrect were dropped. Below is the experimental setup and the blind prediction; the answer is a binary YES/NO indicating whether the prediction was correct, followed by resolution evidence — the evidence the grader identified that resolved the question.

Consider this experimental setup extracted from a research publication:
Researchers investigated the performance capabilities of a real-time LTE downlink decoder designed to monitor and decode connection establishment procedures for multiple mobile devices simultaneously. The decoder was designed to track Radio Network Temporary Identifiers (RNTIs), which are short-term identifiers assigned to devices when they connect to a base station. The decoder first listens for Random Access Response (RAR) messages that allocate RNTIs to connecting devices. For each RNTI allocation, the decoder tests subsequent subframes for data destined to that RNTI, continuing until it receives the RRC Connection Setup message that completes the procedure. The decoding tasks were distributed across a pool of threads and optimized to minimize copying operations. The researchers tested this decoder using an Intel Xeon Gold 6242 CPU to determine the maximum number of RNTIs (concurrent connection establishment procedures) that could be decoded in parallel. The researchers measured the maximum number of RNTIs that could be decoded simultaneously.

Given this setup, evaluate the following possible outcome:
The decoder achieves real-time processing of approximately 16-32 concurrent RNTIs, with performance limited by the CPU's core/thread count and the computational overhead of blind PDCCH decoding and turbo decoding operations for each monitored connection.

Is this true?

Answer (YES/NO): NO